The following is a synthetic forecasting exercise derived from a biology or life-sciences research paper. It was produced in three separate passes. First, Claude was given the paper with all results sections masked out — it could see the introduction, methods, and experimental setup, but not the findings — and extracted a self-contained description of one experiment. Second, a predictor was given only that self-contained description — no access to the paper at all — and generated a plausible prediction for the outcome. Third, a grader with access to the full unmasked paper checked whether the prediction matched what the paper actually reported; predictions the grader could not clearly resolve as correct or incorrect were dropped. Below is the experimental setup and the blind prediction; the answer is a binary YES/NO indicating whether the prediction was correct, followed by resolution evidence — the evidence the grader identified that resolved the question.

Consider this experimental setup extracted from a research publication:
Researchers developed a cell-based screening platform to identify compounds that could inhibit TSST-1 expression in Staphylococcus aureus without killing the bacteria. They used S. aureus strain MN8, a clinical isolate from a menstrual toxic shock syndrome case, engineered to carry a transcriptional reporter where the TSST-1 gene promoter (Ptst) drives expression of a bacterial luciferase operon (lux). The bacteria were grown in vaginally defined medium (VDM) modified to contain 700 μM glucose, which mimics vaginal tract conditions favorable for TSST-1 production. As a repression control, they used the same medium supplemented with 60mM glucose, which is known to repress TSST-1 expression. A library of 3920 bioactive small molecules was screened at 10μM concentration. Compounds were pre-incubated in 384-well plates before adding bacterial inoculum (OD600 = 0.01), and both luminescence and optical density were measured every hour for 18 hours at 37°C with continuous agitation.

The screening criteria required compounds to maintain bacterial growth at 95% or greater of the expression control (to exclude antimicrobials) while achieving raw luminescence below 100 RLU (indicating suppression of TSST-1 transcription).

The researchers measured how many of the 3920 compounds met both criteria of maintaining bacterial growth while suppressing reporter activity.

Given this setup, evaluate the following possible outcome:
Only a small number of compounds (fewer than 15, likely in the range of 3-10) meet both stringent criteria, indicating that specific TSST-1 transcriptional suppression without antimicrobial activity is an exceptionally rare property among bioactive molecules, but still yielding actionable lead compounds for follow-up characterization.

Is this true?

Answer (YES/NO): NO